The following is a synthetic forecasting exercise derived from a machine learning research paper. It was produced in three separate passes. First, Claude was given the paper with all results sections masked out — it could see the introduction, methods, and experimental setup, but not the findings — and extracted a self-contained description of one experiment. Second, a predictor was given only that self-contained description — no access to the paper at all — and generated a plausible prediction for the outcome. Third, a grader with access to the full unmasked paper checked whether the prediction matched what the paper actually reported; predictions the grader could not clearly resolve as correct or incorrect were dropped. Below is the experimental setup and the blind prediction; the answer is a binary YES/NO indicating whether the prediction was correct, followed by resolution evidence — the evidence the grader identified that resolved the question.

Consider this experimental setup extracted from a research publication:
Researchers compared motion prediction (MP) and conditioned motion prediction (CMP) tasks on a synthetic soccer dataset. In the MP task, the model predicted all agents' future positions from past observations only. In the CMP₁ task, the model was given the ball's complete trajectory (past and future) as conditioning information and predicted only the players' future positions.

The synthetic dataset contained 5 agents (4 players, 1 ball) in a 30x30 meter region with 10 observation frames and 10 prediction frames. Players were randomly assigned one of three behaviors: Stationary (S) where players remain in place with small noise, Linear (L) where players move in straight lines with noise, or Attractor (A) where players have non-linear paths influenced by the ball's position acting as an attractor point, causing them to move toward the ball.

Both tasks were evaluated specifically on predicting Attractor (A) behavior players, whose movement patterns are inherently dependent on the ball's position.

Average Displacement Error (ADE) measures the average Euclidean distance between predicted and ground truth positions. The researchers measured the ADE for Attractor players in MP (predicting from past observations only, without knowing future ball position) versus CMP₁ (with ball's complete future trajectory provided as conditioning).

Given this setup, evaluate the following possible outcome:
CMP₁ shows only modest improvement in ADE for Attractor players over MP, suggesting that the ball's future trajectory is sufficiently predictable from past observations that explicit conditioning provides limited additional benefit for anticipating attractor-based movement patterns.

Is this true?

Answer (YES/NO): NO